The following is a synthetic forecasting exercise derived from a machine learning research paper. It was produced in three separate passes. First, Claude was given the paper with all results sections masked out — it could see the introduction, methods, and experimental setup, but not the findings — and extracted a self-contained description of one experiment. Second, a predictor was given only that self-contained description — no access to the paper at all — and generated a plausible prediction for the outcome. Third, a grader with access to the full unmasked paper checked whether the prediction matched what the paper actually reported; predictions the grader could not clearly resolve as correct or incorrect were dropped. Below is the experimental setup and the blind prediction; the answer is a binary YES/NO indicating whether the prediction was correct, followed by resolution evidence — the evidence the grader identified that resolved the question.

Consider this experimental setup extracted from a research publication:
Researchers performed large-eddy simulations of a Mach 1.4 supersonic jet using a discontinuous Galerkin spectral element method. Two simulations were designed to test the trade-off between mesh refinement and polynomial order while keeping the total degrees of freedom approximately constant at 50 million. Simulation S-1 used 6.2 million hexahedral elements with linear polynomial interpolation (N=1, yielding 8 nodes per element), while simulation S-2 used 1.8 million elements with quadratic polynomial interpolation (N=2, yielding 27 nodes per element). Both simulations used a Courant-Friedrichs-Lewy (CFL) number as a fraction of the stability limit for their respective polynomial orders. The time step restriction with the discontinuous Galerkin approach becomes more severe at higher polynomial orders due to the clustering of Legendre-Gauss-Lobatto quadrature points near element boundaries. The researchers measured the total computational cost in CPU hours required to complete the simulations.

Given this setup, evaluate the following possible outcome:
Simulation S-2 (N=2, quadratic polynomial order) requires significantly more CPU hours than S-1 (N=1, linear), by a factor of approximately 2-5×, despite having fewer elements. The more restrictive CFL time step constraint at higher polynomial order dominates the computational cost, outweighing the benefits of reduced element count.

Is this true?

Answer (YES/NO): NO